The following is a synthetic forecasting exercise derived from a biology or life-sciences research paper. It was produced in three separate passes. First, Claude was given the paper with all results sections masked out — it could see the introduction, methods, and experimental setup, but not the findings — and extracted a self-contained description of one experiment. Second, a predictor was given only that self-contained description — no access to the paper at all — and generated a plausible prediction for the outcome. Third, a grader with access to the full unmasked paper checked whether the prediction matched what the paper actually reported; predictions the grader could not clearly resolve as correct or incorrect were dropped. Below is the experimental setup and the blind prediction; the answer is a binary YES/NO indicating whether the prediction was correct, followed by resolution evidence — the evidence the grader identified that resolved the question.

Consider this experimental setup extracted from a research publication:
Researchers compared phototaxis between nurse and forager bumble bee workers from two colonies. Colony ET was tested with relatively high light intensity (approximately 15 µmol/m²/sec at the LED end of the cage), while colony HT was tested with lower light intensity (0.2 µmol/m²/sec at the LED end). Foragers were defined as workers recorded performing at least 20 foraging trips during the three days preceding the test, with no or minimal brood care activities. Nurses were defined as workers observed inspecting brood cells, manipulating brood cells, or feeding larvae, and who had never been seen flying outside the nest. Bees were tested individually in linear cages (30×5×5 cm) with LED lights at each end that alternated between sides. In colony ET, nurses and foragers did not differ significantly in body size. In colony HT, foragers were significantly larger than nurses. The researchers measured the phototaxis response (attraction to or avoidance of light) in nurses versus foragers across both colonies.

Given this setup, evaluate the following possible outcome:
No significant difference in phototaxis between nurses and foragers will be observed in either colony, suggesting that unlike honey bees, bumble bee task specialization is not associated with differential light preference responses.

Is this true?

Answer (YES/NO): NO